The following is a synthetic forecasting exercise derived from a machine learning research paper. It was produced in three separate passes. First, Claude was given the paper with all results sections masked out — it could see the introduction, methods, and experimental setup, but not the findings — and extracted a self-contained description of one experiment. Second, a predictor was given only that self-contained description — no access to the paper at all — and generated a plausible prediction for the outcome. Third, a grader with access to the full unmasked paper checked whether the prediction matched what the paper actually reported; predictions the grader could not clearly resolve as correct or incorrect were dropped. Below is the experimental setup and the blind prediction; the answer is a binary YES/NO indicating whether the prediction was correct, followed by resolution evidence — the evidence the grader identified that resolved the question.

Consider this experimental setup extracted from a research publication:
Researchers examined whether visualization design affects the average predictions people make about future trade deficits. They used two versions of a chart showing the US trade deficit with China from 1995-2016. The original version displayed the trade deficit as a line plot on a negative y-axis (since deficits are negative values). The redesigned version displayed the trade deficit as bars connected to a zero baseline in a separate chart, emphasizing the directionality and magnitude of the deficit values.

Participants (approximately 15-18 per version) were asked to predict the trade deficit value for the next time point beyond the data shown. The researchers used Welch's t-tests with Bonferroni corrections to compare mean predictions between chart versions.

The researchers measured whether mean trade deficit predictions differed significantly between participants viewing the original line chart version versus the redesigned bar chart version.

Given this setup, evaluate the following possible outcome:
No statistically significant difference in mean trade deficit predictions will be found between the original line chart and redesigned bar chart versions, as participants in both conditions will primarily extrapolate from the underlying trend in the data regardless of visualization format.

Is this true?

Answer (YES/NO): NO